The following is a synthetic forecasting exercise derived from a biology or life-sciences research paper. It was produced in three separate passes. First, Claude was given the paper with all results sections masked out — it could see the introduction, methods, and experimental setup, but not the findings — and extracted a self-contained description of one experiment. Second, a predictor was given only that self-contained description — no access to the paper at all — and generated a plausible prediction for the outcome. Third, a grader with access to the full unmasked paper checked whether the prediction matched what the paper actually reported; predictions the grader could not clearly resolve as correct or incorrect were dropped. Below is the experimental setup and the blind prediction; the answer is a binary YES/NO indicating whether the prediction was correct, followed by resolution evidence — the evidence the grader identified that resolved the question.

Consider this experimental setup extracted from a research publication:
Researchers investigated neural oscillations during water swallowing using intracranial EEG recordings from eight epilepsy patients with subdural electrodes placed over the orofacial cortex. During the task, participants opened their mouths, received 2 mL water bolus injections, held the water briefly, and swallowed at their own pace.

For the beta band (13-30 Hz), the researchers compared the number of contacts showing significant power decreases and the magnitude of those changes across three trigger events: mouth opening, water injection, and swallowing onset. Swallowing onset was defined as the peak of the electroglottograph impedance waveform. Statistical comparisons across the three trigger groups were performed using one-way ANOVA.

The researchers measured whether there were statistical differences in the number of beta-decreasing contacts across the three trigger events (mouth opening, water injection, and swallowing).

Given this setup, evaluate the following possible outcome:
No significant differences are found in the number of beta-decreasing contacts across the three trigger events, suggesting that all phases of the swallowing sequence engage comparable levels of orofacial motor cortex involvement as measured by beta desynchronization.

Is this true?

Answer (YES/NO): YES